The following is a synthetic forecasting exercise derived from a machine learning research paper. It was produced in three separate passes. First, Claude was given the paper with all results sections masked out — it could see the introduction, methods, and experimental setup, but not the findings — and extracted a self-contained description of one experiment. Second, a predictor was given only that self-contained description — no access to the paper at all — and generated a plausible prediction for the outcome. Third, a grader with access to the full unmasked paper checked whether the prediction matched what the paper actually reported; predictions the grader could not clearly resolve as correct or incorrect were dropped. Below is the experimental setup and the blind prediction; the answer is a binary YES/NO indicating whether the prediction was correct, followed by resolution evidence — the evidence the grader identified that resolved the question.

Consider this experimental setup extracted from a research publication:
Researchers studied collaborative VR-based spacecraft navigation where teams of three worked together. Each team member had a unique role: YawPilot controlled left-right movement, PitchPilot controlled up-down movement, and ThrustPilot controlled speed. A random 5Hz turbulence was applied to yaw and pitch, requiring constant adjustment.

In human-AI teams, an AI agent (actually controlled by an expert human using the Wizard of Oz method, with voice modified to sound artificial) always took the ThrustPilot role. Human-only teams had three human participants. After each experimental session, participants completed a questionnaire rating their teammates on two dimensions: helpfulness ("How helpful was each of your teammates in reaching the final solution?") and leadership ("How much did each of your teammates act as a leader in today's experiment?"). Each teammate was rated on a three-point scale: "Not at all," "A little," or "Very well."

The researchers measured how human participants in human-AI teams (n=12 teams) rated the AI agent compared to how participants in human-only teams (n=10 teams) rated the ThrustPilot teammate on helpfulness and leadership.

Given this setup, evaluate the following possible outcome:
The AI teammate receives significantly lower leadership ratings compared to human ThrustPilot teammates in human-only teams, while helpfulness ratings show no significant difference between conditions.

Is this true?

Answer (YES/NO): NO